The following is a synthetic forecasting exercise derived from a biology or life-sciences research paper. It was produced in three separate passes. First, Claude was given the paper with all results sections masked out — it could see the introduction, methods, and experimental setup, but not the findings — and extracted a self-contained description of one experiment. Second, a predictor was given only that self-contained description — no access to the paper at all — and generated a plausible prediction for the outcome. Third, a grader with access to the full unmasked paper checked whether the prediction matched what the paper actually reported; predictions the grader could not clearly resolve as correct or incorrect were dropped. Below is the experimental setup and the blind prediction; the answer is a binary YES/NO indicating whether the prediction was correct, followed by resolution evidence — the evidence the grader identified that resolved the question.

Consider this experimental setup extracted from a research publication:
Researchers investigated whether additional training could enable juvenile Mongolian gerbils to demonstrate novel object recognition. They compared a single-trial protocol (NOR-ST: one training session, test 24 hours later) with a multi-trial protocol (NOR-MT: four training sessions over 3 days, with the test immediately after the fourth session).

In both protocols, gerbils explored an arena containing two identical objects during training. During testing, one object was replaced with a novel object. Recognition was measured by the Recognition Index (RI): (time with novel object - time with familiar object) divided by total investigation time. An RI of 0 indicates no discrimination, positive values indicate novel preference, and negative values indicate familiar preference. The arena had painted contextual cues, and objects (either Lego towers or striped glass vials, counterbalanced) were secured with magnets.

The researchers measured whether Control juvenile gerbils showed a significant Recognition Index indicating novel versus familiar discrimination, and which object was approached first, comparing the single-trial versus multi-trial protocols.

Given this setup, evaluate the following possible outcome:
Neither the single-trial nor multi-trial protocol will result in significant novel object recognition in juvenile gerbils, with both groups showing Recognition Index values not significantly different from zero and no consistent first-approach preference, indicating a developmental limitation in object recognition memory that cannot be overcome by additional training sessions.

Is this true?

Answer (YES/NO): NO